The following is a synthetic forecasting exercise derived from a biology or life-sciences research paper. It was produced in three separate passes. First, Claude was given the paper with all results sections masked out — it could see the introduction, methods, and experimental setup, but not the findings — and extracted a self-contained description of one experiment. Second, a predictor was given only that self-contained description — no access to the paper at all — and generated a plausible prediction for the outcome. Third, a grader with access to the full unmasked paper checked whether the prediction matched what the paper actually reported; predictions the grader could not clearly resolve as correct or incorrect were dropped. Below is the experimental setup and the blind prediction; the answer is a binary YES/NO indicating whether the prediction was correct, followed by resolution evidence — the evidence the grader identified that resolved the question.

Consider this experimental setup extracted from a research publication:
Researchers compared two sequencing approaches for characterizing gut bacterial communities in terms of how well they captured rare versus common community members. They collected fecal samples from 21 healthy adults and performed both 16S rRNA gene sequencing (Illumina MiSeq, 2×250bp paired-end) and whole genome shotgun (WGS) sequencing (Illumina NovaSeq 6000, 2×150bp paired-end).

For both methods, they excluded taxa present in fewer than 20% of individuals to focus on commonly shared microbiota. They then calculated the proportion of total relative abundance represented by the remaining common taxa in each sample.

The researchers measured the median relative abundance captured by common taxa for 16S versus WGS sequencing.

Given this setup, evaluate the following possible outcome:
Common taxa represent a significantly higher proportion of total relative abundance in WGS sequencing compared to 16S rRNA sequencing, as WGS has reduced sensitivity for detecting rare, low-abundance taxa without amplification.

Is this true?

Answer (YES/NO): YES